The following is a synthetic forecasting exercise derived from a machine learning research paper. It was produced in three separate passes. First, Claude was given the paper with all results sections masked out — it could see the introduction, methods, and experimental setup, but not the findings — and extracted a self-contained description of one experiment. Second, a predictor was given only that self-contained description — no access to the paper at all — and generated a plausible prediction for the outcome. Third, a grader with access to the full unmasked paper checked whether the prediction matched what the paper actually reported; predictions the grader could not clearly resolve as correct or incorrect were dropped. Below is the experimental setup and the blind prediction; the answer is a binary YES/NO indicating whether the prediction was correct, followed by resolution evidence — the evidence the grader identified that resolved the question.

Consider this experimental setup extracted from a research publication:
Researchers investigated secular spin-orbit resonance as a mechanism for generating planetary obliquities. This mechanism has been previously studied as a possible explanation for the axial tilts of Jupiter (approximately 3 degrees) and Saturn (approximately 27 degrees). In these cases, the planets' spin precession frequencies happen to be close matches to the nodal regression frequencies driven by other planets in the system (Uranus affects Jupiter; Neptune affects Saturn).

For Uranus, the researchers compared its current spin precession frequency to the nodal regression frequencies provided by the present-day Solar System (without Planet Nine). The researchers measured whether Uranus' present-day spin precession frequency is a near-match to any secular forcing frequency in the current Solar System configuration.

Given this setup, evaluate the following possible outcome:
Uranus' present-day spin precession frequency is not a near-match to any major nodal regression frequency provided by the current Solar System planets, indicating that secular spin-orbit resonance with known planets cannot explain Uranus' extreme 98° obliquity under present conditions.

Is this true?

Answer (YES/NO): YES